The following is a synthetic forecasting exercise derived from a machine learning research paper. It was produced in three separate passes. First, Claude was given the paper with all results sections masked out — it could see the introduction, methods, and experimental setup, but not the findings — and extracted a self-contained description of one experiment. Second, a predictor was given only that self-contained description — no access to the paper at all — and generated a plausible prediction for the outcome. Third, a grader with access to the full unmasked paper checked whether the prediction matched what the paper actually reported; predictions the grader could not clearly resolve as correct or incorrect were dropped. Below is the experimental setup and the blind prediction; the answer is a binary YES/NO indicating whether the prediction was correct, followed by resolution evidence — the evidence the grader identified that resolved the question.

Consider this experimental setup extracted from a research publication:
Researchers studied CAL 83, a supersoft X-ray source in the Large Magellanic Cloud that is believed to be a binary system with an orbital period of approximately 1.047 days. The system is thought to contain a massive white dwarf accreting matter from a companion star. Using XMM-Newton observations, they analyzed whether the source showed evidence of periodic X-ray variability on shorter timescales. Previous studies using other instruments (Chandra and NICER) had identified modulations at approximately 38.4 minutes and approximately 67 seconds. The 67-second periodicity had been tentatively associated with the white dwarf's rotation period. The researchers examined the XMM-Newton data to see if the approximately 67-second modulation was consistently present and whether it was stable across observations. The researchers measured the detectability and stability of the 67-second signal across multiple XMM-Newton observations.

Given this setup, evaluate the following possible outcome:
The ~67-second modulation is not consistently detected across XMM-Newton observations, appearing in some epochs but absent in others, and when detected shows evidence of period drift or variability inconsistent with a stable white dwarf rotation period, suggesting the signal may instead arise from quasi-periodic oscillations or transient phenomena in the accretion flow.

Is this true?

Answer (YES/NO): NO